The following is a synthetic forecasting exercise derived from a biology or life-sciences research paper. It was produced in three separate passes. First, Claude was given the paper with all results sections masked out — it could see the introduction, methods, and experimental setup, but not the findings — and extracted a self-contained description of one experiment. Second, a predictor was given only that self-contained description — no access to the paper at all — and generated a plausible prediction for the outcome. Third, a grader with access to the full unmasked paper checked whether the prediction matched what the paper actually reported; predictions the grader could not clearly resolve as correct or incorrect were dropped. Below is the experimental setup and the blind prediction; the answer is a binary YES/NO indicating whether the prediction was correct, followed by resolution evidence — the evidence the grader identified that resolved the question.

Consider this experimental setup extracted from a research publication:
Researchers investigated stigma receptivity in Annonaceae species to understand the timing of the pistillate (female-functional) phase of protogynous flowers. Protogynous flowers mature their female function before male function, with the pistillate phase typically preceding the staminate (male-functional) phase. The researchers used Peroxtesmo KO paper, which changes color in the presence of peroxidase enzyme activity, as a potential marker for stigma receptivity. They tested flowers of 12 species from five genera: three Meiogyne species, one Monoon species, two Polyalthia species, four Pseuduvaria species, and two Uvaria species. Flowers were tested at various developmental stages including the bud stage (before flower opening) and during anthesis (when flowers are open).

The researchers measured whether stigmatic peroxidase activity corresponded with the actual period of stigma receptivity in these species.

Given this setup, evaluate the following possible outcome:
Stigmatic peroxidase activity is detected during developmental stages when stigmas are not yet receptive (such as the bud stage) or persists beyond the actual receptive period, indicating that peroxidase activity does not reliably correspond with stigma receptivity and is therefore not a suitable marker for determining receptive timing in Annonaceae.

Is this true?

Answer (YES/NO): YES